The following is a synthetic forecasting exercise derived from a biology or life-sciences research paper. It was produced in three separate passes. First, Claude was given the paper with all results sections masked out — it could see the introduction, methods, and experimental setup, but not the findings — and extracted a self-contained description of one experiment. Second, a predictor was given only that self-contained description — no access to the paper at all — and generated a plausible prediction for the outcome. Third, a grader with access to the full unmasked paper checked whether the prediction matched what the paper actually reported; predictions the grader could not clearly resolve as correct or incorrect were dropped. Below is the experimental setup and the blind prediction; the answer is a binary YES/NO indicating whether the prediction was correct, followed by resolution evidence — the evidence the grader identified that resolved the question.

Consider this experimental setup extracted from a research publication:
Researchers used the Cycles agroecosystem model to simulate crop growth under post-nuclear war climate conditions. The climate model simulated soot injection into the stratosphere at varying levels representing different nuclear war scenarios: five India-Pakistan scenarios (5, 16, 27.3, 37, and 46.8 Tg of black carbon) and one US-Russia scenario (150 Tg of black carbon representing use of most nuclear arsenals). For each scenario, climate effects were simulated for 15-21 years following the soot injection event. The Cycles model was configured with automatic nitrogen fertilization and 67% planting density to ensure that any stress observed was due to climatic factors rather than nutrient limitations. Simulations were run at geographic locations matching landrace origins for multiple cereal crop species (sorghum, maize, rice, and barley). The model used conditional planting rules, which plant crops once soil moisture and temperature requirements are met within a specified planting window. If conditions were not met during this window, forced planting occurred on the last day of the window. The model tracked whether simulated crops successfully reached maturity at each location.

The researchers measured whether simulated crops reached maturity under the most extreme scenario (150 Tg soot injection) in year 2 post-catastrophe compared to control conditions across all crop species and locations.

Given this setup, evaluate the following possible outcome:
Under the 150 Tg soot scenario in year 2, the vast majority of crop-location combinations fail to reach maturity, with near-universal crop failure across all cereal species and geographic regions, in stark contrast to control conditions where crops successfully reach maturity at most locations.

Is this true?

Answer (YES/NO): NO